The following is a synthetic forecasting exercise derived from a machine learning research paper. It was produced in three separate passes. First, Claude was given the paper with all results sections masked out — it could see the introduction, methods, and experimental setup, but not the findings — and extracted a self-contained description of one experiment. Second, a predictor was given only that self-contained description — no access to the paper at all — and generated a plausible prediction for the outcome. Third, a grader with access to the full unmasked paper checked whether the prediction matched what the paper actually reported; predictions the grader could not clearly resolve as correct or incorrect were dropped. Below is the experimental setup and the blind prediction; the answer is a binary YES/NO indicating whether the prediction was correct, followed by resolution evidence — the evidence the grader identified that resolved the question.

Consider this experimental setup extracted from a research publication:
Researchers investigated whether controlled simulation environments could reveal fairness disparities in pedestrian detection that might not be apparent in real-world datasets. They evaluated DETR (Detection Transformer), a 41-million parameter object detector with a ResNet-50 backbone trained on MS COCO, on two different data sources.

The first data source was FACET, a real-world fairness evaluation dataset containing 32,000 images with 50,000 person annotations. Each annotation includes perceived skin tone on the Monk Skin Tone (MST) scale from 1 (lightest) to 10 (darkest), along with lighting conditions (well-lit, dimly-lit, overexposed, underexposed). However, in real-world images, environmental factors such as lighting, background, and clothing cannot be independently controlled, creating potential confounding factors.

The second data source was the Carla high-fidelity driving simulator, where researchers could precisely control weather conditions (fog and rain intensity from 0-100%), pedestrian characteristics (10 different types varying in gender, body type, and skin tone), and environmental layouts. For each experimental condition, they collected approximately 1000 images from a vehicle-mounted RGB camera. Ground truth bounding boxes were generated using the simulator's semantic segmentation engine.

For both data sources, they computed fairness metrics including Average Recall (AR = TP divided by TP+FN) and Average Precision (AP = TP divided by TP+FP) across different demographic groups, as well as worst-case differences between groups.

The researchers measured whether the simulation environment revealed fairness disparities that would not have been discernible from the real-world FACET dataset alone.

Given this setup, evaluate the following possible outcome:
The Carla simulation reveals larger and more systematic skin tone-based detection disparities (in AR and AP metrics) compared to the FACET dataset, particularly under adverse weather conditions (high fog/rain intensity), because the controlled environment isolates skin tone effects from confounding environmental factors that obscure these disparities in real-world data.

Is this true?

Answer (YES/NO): NO